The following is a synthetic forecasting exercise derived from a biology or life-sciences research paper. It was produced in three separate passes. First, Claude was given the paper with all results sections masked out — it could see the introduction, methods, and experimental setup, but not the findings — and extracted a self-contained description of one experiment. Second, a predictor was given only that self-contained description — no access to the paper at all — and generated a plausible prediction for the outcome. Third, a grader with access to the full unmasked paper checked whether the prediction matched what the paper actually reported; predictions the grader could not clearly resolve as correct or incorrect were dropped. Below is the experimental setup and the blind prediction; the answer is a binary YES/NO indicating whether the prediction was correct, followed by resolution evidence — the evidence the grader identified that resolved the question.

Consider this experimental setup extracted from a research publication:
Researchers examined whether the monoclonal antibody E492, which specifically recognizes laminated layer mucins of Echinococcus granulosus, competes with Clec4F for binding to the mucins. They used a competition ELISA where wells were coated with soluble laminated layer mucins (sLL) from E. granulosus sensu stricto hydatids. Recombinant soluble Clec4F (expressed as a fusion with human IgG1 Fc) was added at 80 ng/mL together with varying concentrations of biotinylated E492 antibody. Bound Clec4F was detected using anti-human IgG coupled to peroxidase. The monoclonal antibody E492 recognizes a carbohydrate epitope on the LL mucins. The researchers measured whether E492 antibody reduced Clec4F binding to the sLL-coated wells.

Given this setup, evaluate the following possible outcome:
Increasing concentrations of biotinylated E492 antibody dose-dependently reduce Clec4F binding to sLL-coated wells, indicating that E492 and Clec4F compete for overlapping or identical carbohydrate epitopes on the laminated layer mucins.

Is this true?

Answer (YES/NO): YES